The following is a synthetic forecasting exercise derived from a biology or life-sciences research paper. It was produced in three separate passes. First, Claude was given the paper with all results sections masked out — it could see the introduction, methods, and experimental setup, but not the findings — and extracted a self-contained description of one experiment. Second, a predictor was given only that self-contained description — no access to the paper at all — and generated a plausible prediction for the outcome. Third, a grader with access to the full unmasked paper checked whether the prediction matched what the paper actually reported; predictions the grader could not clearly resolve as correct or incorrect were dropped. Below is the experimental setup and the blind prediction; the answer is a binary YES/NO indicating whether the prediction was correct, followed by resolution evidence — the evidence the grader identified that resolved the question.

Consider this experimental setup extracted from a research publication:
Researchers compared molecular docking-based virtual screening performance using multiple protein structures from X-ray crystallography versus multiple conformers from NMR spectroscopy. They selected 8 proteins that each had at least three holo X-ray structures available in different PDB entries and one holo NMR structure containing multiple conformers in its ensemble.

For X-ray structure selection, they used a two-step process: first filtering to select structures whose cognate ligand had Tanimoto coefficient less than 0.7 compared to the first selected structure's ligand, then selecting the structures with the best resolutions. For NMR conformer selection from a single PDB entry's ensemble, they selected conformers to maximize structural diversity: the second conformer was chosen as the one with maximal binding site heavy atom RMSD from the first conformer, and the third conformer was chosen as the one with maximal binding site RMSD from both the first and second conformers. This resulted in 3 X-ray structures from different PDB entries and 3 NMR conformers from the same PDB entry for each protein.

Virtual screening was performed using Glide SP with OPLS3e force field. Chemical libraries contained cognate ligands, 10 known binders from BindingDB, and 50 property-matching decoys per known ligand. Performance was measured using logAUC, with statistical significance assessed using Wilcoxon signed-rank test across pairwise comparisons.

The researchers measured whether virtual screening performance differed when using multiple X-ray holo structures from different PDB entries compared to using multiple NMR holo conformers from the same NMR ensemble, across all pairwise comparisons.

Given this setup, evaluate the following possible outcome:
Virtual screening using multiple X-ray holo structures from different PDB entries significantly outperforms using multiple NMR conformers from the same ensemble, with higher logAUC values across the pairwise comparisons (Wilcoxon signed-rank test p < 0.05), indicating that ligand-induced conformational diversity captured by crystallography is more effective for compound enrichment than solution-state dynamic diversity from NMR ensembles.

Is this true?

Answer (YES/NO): YES